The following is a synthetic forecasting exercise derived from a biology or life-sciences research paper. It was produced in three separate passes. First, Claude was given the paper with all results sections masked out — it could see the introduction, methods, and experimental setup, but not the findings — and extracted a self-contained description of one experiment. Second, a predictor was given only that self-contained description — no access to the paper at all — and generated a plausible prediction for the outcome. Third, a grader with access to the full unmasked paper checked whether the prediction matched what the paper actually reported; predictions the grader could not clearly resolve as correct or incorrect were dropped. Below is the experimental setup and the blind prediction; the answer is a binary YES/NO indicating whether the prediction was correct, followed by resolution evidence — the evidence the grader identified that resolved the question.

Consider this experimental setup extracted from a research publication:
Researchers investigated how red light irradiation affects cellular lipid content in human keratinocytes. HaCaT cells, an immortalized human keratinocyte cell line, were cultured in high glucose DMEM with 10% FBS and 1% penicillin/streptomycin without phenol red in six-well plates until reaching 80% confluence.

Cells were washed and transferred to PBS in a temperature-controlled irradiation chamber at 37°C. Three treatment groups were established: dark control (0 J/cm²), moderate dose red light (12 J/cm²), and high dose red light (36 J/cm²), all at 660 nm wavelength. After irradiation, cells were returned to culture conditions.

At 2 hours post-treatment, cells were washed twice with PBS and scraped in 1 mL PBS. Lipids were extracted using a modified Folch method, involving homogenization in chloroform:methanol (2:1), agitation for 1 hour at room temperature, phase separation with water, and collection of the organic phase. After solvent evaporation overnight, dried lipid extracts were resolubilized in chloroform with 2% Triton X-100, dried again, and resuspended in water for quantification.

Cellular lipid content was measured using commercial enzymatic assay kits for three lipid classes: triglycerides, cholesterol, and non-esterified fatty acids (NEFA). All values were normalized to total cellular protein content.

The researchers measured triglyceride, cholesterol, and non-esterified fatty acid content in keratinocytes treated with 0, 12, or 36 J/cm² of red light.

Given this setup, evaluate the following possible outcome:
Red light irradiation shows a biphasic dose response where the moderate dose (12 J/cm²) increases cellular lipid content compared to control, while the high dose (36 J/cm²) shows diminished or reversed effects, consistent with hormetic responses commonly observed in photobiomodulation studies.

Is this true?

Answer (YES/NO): NO